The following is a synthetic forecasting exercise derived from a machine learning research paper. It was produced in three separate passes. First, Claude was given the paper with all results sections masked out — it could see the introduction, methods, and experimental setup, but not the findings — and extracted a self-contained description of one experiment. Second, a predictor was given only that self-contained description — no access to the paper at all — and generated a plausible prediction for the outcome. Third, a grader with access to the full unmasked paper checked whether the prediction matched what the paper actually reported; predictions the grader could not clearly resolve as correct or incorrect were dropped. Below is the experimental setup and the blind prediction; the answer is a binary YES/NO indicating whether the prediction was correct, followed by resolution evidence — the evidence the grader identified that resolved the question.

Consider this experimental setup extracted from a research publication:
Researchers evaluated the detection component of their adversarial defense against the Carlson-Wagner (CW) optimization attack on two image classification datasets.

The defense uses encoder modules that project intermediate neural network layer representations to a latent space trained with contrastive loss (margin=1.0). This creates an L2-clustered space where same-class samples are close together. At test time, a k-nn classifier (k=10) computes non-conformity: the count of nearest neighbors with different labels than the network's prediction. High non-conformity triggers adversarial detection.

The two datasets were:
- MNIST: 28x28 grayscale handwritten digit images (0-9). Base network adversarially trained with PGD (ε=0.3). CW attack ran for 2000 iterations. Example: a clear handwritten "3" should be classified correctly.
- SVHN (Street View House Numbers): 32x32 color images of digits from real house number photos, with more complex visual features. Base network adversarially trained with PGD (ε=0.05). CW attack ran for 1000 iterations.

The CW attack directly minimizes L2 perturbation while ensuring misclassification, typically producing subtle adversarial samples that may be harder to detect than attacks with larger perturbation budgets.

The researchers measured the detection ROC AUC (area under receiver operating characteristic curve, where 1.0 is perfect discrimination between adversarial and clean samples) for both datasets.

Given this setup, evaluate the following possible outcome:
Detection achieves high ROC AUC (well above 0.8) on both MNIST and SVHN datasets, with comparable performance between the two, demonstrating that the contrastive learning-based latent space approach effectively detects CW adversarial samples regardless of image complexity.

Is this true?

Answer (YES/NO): YES